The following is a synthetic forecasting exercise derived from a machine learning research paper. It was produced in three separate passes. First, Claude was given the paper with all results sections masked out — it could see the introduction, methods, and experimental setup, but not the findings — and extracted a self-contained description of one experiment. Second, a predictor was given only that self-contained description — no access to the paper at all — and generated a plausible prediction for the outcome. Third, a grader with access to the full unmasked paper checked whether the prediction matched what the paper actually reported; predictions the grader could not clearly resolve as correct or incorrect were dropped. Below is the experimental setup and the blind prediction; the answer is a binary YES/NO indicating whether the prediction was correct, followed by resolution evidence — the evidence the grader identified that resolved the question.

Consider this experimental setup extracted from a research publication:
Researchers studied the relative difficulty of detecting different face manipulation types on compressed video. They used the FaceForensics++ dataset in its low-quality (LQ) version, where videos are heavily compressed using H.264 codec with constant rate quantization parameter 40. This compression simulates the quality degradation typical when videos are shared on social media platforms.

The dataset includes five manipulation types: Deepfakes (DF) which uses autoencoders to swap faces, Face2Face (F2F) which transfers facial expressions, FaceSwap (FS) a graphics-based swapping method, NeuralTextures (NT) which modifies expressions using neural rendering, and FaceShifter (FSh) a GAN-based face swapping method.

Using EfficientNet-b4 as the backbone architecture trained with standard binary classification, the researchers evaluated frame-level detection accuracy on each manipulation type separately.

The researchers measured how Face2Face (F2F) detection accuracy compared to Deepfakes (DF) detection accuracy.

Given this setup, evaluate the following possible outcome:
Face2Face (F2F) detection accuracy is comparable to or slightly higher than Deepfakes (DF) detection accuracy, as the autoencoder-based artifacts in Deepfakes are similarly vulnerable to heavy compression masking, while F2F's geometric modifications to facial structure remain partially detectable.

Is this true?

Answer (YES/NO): NO